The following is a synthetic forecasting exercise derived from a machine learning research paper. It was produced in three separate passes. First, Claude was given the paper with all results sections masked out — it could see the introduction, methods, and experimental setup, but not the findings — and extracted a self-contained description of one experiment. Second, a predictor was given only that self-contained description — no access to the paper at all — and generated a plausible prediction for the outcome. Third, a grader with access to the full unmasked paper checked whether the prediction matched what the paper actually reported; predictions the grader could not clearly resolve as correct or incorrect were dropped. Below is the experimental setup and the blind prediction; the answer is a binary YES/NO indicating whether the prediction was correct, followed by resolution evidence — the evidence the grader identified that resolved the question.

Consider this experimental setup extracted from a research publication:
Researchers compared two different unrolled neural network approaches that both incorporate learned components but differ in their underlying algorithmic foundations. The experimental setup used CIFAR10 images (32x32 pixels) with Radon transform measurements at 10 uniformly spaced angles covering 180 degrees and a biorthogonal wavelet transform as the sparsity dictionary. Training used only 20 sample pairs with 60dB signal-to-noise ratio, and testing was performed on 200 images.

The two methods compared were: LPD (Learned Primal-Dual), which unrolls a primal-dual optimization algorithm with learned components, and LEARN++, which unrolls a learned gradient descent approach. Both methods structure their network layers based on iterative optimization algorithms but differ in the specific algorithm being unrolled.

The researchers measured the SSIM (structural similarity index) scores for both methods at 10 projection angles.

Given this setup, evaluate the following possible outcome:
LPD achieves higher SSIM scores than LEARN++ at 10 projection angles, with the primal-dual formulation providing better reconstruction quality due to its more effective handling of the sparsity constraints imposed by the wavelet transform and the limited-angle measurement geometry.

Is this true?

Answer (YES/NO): YES